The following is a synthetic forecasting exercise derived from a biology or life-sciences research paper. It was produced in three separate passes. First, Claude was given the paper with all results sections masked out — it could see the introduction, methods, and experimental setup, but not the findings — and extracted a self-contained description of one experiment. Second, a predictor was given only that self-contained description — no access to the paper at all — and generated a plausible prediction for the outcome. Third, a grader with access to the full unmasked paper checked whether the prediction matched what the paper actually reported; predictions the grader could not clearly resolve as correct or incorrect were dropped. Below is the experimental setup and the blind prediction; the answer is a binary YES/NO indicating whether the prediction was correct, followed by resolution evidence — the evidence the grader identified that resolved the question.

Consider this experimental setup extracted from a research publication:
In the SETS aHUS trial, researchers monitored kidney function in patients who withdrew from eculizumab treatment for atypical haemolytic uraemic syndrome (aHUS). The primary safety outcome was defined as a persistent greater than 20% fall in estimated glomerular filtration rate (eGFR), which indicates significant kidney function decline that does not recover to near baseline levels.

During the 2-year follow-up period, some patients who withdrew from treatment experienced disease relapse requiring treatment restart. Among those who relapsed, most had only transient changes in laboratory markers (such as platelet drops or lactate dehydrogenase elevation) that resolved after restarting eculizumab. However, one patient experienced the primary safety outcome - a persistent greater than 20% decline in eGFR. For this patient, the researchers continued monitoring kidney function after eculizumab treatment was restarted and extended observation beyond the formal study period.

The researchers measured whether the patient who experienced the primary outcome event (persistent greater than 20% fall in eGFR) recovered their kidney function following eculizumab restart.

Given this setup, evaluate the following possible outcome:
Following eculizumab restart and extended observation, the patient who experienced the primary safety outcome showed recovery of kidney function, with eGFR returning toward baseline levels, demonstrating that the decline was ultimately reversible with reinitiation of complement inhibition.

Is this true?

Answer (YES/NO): YES